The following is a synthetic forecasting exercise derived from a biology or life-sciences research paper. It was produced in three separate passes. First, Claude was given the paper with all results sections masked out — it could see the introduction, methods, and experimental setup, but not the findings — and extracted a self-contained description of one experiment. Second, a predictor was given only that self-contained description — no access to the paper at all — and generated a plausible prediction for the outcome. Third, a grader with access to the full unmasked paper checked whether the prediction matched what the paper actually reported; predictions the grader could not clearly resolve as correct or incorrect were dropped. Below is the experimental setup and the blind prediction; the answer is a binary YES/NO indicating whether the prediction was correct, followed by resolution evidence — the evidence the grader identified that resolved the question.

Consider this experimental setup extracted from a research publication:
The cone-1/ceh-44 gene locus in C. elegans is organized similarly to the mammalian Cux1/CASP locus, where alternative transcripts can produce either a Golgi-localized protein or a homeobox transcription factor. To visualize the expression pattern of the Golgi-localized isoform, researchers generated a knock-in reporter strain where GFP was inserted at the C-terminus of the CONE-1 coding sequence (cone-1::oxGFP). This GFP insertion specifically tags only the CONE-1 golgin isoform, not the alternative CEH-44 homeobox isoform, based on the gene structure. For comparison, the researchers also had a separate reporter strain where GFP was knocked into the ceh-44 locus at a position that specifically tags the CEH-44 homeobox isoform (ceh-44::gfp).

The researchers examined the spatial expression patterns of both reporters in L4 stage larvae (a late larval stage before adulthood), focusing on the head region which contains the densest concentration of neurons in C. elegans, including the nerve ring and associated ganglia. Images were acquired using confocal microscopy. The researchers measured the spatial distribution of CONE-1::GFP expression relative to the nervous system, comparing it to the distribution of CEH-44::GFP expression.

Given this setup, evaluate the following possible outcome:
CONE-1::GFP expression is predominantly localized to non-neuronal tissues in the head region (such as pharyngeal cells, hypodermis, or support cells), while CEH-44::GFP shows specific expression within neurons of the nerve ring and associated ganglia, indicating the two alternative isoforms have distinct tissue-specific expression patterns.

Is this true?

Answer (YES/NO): YES